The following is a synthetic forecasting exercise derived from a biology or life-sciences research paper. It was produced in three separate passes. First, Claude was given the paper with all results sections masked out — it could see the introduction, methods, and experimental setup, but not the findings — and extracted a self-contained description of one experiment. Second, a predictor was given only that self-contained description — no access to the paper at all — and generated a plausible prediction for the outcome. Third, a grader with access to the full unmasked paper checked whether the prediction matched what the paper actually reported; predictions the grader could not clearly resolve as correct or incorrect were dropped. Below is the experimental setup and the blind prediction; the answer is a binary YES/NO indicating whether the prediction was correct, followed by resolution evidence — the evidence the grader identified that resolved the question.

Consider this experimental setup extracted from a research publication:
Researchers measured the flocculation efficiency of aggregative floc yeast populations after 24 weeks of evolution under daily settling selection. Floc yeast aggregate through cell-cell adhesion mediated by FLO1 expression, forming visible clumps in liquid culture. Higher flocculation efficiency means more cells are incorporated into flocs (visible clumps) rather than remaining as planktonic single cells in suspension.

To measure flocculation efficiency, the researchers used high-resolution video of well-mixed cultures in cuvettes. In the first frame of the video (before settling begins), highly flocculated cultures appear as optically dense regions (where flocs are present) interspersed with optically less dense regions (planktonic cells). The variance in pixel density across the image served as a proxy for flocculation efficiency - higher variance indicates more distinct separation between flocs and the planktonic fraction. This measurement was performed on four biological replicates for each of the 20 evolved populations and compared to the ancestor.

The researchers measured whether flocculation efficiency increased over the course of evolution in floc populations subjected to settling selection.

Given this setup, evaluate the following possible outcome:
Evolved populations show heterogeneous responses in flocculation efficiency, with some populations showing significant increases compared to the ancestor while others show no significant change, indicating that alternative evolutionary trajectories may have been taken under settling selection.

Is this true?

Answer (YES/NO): YES